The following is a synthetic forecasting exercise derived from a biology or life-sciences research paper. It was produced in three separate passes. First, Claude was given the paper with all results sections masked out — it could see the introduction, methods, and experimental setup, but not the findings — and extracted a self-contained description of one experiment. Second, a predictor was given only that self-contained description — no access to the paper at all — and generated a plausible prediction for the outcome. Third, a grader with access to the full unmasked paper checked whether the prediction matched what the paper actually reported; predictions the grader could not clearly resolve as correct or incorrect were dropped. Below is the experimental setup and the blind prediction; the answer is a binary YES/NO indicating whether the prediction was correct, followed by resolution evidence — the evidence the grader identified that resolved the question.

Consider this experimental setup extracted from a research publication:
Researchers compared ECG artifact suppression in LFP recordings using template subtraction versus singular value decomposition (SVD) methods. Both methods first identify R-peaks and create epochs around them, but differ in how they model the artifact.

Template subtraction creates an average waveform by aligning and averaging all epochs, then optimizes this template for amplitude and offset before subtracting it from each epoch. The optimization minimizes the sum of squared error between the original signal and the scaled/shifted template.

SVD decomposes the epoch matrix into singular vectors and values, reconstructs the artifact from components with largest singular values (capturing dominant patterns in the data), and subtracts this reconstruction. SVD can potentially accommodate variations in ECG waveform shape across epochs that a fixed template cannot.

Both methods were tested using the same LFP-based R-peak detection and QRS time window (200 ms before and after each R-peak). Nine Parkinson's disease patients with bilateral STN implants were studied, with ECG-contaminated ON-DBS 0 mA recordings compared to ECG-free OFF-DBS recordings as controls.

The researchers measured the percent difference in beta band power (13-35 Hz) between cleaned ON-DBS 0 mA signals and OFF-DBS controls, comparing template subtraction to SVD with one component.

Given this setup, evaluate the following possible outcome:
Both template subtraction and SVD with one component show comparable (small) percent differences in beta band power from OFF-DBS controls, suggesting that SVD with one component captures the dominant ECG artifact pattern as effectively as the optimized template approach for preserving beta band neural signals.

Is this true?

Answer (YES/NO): YES